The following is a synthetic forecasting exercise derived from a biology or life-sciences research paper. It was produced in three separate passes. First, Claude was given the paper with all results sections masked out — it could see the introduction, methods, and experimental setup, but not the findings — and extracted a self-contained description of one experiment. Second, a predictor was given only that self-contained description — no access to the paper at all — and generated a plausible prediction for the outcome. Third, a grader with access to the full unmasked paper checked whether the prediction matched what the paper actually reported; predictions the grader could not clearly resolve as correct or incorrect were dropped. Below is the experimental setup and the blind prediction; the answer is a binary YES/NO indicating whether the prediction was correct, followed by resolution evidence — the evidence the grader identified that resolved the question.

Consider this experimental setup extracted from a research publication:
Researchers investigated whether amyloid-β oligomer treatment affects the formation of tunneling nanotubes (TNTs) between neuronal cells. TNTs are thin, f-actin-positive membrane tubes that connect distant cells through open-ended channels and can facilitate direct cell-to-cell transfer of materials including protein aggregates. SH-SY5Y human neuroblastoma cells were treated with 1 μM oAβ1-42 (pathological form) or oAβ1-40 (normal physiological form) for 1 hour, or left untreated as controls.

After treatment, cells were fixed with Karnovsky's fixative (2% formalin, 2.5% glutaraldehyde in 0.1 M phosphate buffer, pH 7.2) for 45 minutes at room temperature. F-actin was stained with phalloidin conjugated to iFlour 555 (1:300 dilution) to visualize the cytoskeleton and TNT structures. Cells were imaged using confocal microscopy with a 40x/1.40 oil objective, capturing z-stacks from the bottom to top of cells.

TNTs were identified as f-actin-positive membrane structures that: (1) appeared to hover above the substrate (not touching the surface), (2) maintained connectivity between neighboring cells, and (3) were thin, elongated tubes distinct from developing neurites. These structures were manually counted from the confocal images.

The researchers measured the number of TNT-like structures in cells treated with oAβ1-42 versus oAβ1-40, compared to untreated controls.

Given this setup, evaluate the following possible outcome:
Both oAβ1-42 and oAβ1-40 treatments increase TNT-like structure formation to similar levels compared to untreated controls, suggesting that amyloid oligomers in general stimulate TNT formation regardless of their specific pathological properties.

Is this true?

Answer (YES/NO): NO